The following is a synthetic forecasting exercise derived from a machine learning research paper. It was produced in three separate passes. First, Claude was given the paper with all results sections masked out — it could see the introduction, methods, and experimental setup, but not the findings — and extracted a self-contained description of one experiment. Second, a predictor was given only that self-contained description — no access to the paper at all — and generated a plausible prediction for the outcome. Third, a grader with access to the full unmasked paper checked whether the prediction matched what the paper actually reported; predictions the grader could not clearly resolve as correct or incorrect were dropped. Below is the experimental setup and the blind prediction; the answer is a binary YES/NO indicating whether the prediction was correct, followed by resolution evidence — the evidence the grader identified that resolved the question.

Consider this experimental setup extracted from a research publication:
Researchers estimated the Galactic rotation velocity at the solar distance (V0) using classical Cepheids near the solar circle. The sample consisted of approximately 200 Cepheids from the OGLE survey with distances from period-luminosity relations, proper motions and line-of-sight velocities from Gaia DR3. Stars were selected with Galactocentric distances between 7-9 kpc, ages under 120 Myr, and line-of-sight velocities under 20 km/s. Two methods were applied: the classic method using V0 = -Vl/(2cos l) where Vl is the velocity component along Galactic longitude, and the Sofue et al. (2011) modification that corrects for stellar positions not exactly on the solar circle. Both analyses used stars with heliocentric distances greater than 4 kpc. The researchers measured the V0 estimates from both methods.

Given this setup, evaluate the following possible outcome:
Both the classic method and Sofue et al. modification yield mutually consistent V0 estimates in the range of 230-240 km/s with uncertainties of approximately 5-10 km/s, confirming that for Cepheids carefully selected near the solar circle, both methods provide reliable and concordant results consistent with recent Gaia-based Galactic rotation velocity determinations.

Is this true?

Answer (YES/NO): NO